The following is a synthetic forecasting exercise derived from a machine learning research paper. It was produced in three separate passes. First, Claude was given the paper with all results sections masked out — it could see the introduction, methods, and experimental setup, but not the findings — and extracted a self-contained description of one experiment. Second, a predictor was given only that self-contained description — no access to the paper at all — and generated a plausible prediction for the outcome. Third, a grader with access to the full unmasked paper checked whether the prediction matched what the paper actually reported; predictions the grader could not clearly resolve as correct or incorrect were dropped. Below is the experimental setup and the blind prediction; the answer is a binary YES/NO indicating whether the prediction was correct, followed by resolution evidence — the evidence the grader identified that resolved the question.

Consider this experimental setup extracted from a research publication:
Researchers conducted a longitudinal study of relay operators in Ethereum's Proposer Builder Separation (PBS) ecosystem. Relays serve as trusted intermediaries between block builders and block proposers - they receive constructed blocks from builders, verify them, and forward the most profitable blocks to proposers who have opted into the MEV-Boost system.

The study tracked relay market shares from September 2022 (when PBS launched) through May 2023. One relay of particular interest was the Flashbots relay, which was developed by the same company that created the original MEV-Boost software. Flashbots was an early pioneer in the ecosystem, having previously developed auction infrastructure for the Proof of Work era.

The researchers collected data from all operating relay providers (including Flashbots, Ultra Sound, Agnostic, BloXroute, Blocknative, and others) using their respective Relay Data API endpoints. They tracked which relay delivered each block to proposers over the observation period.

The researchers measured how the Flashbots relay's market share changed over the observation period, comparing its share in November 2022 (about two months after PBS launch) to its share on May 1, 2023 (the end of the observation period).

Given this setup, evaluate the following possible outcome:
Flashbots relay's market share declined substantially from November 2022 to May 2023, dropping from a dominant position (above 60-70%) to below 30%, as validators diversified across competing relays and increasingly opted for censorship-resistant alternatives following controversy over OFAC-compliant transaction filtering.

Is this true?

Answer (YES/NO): NO